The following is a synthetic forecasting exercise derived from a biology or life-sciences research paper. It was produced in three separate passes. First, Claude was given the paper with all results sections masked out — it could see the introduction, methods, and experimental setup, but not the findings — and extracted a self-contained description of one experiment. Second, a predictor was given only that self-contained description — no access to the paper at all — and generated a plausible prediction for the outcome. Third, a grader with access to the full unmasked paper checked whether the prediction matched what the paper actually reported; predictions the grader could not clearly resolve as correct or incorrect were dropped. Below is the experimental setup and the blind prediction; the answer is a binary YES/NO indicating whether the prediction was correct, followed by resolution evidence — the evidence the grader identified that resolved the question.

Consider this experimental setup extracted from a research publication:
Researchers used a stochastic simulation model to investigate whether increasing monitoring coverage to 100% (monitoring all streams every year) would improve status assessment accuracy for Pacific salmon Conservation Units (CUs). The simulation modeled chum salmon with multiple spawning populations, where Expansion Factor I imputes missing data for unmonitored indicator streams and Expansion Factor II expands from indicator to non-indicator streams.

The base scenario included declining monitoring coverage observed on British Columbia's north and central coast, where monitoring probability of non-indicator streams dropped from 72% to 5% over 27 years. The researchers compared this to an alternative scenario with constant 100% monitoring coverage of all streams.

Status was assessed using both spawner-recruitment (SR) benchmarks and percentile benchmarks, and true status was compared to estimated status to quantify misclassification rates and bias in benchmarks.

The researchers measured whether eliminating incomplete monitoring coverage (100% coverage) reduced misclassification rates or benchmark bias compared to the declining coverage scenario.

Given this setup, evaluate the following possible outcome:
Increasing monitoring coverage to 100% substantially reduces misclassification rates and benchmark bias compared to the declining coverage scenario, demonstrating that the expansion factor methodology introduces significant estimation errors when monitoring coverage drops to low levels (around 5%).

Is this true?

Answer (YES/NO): NO